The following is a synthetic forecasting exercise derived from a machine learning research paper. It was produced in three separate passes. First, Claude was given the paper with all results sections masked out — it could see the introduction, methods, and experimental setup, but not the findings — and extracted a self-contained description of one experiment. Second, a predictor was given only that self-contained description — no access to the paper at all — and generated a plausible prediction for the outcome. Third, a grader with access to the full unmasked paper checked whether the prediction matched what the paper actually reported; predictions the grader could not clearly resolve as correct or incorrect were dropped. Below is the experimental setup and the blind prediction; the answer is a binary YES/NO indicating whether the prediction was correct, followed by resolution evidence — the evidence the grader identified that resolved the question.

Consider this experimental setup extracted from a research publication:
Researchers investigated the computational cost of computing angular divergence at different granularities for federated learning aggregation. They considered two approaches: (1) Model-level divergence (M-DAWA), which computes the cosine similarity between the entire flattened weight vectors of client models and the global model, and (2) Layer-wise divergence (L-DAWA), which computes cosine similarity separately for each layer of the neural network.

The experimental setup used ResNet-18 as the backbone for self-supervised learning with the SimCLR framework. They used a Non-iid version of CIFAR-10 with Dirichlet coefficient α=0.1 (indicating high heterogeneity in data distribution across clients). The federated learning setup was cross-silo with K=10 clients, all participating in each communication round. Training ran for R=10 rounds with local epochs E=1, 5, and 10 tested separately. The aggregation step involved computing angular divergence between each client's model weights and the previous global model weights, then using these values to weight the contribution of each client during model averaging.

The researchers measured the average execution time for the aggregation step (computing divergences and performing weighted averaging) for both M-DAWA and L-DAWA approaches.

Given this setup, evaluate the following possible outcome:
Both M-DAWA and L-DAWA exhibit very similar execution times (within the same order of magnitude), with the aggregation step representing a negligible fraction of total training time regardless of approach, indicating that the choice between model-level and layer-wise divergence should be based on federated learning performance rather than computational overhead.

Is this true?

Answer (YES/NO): NO